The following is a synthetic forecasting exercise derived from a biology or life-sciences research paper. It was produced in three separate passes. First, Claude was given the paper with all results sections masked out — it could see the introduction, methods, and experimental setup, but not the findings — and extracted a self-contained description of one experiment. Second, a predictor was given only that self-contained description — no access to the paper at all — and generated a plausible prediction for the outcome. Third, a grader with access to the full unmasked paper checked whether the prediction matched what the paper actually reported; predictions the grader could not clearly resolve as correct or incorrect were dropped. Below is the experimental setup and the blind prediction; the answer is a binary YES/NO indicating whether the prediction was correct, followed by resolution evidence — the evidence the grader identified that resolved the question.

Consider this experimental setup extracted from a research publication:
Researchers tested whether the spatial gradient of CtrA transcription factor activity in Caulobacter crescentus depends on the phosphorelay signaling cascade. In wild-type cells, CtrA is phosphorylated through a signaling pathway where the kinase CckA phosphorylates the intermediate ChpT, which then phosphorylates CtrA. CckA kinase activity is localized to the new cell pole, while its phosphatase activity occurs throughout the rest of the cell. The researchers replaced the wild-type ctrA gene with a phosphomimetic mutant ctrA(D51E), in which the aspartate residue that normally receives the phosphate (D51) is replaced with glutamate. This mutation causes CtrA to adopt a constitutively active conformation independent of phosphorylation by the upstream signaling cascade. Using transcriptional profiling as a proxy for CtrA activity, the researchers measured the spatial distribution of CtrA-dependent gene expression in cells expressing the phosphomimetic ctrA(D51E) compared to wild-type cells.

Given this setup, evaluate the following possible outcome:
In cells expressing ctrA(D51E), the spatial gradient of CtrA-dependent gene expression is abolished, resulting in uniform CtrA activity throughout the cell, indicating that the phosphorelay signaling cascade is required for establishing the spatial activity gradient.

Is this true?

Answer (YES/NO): YES